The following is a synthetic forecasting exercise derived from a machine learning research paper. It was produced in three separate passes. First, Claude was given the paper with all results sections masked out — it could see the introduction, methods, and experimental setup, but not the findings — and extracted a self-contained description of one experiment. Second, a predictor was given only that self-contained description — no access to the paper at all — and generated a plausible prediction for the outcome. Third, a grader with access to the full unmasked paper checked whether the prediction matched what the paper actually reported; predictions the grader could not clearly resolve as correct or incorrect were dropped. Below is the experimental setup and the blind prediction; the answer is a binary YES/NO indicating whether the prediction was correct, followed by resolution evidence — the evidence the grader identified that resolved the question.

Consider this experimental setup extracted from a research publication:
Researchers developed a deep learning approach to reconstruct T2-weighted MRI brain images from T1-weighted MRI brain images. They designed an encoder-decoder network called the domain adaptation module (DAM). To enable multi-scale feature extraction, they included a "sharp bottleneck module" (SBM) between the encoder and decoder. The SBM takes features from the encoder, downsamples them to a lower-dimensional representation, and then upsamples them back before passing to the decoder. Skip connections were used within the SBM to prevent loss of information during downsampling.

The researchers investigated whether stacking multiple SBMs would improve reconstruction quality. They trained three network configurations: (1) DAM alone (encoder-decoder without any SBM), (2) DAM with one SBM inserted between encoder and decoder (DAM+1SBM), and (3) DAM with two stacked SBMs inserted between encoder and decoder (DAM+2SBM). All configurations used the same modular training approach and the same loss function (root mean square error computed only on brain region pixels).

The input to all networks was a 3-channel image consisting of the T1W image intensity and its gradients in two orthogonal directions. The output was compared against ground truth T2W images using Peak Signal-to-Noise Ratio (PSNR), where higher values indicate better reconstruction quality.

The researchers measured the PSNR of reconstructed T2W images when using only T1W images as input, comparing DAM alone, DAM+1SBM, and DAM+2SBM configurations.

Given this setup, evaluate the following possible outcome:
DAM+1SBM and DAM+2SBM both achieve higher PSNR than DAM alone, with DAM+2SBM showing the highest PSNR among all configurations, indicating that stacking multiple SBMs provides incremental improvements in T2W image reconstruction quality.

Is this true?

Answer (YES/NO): NO